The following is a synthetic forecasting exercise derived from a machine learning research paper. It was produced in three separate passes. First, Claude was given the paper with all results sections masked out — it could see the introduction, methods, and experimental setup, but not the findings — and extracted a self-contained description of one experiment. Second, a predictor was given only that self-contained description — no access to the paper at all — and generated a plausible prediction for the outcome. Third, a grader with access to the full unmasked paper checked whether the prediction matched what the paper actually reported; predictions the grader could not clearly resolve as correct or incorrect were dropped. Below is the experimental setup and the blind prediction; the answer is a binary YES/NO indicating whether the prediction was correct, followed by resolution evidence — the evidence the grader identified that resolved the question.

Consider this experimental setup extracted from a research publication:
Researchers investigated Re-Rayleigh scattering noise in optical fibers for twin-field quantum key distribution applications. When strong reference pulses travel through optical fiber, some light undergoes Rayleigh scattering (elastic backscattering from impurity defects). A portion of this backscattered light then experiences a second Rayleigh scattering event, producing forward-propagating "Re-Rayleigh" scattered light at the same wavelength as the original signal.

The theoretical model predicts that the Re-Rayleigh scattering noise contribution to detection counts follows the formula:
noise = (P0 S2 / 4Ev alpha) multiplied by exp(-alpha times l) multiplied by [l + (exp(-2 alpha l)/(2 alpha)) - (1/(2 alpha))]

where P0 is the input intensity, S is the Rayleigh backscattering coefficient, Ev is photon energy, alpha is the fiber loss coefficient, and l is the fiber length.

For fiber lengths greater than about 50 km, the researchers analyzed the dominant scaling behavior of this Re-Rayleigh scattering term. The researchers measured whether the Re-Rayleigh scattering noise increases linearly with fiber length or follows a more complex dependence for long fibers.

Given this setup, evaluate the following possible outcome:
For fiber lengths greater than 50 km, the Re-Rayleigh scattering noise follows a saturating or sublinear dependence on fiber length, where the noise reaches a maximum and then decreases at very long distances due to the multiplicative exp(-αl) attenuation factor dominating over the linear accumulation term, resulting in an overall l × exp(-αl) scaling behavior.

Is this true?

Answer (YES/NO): YES